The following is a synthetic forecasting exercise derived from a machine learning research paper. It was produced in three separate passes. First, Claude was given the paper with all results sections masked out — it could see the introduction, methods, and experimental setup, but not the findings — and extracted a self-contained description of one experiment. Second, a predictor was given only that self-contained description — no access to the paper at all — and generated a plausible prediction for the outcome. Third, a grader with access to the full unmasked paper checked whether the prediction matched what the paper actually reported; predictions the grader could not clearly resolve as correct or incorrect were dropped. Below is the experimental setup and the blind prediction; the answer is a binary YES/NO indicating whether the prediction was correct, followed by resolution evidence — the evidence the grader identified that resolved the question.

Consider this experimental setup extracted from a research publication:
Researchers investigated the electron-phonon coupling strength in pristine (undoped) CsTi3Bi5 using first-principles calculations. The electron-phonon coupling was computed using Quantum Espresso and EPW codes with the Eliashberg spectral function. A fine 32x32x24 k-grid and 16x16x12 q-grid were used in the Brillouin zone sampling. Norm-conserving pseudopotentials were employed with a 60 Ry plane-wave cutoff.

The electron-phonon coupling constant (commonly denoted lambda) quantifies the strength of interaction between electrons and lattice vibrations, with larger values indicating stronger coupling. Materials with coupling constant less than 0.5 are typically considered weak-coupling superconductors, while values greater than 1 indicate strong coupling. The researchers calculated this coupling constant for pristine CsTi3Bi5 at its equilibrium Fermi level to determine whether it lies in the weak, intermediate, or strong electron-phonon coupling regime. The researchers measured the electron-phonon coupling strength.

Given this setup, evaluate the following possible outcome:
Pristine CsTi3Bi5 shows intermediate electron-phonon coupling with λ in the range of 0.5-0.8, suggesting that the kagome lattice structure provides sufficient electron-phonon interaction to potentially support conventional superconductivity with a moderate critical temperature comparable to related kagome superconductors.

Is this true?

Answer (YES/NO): NO